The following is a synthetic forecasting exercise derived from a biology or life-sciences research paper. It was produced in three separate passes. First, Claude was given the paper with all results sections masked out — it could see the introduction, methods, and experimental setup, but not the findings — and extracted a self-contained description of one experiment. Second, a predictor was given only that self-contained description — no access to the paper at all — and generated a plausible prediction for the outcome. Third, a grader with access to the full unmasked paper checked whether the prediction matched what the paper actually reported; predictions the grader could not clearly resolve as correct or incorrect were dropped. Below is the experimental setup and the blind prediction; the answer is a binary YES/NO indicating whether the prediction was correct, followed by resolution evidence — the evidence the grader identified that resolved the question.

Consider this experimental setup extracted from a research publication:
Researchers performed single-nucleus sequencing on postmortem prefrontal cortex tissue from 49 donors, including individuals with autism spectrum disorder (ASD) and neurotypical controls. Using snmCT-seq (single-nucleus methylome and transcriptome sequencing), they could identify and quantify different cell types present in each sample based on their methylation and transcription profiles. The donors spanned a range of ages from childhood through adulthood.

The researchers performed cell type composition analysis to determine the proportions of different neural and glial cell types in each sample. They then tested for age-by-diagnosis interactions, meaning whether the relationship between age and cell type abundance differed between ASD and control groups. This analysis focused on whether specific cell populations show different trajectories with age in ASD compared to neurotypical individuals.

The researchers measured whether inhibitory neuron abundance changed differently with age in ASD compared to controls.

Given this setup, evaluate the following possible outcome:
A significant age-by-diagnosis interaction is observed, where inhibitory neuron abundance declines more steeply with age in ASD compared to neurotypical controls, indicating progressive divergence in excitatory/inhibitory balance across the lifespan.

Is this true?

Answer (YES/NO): YES